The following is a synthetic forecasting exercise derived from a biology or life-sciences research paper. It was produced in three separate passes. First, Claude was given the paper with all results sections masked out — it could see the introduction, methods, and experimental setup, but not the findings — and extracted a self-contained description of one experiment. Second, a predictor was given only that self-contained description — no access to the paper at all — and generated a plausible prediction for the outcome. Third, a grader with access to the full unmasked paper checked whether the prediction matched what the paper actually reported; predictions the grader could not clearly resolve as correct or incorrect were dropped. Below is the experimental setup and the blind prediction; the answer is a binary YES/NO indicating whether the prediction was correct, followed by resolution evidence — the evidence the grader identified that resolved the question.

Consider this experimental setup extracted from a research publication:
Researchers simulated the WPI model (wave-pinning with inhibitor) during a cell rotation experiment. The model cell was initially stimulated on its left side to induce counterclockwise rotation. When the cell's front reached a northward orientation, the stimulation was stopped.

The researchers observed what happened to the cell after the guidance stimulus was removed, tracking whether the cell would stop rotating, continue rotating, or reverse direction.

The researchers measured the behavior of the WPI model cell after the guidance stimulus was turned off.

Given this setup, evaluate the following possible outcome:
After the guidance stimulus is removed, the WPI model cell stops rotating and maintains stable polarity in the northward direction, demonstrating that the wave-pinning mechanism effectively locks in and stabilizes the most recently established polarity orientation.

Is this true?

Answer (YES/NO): NO